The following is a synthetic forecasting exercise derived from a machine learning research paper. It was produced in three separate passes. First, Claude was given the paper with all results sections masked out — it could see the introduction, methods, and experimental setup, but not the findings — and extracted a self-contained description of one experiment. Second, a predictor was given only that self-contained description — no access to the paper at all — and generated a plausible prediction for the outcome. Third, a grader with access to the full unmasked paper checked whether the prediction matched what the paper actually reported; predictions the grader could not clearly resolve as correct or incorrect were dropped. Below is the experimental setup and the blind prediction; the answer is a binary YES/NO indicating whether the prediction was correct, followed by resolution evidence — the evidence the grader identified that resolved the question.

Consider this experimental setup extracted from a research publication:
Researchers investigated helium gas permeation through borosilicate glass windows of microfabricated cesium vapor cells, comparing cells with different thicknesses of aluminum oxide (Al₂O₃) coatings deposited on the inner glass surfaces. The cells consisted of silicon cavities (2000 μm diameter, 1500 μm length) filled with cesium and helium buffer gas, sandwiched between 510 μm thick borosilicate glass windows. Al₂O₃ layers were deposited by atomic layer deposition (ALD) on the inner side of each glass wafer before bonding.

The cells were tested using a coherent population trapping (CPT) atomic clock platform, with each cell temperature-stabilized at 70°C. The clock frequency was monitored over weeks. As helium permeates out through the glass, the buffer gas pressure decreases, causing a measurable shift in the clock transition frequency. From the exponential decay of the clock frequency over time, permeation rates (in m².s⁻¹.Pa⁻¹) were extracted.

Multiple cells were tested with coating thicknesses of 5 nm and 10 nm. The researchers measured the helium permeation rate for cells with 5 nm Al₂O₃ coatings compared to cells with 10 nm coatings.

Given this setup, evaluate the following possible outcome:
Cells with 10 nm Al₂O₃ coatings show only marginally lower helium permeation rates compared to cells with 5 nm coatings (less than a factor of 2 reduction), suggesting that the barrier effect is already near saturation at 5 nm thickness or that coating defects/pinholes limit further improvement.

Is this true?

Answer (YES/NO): NO